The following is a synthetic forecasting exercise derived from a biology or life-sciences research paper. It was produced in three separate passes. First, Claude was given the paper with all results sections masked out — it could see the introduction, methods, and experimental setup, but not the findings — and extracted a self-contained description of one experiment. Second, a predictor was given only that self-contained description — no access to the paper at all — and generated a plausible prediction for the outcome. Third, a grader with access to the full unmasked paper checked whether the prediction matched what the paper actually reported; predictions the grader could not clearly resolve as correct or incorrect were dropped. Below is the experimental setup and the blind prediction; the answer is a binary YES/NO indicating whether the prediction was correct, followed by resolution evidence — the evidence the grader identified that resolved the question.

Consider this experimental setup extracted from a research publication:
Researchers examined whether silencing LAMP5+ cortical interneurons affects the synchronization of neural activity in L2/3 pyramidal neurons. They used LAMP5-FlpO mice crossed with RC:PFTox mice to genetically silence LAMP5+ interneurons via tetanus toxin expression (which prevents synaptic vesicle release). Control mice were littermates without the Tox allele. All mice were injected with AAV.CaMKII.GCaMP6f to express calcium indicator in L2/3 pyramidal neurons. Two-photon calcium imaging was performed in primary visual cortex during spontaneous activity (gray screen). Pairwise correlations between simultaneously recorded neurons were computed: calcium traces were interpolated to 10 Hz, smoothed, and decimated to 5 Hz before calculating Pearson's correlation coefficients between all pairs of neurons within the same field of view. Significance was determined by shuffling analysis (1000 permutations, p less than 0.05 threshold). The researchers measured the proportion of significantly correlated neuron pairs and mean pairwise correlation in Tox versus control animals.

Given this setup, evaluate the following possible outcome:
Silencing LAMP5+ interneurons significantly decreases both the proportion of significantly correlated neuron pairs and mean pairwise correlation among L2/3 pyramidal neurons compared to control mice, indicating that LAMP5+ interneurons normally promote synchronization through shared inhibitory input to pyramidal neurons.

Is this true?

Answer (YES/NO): NO